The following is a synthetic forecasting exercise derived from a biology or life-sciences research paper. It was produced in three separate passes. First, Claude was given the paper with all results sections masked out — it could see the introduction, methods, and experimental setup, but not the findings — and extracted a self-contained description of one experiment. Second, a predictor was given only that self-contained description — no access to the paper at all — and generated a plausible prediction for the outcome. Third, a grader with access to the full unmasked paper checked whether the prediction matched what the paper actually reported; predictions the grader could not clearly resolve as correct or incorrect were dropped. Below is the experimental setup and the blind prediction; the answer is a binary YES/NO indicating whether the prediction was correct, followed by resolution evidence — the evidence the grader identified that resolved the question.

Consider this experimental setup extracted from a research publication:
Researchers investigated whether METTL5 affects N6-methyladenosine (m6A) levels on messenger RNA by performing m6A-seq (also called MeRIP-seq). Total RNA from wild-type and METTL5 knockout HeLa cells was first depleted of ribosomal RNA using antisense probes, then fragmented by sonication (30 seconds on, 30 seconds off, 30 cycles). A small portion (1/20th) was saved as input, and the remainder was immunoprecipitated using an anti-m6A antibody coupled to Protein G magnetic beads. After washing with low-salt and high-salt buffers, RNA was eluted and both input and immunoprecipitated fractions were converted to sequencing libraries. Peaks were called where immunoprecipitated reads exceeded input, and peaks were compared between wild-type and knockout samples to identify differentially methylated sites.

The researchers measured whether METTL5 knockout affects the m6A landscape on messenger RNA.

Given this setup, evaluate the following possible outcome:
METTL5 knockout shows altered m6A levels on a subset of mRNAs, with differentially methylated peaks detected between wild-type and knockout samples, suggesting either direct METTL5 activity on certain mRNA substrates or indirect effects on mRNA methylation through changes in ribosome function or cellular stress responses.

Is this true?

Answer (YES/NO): YES